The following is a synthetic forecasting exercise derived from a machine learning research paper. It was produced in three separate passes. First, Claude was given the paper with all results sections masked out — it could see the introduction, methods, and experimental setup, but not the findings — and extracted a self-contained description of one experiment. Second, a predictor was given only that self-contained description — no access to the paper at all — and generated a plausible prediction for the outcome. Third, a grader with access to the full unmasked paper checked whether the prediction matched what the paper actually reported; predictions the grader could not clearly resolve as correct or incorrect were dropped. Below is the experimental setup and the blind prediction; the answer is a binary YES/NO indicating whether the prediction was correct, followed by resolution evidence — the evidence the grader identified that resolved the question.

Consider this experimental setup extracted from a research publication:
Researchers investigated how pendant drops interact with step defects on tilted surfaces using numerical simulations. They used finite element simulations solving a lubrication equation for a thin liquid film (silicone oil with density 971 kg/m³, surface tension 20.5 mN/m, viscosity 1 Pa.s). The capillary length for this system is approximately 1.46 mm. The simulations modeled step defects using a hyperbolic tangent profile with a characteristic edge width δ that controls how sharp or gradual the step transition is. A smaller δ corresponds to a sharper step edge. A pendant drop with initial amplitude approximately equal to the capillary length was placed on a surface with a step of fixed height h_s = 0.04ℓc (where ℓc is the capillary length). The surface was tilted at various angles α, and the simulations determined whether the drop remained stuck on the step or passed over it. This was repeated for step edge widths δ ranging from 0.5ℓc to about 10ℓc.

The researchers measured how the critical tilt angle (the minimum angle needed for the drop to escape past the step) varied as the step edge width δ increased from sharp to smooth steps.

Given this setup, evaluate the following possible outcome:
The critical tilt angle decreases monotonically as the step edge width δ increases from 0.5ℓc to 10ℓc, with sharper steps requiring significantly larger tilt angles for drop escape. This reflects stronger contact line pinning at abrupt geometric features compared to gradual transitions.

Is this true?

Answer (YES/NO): NO